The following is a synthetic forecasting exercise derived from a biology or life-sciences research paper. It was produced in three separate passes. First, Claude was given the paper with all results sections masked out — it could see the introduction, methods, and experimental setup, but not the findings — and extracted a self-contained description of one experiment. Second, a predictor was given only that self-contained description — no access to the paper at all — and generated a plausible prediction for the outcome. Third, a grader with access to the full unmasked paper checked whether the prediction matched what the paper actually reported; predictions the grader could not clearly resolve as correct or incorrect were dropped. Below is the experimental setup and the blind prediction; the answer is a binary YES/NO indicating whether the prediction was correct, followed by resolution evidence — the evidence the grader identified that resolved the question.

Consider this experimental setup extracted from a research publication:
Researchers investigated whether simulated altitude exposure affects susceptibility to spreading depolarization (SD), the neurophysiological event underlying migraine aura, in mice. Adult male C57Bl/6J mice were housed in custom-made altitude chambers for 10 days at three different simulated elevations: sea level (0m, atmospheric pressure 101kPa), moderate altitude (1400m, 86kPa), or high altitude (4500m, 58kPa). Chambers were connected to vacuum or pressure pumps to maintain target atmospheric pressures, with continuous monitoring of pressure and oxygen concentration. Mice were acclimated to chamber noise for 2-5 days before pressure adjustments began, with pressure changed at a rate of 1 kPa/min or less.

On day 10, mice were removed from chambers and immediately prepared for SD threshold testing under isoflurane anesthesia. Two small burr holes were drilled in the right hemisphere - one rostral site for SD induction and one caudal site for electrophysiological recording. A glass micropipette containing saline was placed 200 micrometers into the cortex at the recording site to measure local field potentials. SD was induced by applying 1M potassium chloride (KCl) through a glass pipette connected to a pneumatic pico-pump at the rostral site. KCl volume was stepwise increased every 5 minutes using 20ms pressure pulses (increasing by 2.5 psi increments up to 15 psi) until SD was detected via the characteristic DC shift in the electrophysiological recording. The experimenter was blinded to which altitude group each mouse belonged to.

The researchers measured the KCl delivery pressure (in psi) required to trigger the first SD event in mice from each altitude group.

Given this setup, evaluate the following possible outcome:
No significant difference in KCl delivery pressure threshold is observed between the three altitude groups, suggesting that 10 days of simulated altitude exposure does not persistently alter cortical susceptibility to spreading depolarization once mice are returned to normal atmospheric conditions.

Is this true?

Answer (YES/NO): NO